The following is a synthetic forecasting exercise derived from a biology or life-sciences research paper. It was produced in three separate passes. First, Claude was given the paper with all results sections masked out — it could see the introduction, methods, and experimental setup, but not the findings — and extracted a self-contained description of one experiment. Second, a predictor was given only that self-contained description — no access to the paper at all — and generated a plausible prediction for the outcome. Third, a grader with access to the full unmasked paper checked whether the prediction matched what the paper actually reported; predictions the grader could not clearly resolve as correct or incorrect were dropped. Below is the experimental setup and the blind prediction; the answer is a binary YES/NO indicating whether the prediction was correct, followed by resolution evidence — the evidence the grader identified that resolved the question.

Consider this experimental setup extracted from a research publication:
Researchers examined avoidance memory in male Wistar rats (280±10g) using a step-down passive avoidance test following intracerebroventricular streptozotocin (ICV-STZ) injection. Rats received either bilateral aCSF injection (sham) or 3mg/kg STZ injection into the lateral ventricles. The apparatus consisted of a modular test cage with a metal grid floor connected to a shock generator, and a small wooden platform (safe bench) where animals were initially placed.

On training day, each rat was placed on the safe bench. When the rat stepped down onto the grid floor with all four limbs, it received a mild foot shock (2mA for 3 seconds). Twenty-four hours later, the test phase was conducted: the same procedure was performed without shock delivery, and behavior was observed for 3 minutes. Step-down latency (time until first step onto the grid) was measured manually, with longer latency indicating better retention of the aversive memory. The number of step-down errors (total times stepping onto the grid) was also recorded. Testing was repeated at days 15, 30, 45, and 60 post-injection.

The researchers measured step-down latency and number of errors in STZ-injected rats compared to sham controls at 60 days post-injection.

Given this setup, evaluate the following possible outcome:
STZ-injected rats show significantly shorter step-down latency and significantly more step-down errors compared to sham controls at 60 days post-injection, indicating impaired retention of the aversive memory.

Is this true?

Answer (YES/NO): NO